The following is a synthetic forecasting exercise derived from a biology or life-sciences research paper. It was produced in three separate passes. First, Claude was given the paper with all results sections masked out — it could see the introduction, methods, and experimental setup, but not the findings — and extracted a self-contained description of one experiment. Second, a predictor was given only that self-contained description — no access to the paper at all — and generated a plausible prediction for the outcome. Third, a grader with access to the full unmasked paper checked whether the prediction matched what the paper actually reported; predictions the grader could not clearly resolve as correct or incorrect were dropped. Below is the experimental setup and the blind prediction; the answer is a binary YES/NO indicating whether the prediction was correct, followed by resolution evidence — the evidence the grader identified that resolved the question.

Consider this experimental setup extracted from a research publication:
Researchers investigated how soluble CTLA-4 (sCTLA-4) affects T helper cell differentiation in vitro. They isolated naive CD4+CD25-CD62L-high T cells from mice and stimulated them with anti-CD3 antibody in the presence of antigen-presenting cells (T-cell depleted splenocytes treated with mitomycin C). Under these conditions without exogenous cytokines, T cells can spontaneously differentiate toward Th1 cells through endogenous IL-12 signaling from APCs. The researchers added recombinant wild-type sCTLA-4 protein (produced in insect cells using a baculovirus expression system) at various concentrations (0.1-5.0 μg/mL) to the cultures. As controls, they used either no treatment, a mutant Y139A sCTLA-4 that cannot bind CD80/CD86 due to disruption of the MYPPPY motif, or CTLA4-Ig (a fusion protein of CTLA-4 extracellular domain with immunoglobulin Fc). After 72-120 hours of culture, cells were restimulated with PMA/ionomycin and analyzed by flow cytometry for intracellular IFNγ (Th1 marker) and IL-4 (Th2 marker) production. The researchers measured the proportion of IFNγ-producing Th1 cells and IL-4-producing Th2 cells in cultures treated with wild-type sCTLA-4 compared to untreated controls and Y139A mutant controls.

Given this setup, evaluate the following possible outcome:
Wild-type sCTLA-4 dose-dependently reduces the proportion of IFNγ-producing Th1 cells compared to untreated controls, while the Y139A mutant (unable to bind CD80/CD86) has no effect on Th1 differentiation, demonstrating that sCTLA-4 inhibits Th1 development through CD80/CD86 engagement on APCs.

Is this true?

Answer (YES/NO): YES